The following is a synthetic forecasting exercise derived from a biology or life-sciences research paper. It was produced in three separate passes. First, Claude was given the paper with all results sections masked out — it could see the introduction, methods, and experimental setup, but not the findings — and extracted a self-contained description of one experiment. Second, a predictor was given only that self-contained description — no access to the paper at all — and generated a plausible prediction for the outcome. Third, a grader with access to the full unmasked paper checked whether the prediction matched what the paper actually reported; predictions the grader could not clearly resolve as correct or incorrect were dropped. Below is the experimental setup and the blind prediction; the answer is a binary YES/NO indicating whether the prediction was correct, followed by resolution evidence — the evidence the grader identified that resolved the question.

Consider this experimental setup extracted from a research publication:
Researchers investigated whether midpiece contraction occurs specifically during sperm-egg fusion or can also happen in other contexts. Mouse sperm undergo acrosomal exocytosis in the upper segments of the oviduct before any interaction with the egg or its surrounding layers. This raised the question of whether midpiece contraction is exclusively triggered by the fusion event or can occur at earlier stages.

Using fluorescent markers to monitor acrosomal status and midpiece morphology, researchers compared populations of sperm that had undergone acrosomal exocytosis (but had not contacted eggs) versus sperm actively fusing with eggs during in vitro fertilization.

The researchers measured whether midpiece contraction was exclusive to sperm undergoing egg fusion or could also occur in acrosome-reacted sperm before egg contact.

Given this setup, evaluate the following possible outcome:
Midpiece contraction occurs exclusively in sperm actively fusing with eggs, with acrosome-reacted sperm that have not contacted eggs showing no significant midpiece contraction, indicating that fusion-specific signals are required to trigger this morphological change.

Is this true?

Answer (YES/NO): NO